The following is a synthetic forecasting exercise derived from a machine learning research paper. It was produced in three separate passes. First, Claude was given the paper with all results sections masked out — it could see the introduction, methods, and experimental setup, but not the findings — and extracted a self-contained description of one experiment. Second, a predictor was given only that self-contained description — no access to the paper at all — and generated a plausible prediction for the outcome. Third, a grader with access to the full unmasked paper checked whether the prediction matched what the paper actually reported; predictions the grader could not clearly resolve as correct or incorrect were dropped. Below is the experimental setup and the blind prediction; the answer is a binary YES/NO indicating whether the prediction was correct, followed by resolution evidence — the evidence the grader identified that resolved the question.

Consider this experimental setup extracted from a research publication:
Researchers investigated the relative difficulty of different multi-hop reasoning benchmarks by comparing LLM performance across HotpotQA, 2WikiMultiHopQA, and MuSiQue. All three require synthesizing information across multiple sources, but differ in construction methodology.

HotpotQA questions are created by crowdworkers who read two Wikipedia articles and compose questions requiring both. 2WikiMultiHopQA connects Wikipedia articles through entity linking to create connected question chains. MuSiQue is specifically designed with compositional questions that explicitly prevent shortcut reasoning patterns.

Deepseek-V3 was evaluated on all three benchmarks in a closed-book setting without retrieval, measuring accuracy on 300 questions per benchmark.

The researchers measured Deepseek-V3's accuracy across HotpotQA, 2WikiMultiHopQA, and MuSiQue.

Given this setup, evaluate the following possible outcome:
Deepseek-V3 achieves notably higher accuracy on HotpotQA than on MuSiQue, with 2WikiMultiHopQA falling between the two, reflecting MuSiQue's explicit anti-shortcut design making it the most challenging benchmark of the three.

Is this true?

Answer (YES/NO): NO